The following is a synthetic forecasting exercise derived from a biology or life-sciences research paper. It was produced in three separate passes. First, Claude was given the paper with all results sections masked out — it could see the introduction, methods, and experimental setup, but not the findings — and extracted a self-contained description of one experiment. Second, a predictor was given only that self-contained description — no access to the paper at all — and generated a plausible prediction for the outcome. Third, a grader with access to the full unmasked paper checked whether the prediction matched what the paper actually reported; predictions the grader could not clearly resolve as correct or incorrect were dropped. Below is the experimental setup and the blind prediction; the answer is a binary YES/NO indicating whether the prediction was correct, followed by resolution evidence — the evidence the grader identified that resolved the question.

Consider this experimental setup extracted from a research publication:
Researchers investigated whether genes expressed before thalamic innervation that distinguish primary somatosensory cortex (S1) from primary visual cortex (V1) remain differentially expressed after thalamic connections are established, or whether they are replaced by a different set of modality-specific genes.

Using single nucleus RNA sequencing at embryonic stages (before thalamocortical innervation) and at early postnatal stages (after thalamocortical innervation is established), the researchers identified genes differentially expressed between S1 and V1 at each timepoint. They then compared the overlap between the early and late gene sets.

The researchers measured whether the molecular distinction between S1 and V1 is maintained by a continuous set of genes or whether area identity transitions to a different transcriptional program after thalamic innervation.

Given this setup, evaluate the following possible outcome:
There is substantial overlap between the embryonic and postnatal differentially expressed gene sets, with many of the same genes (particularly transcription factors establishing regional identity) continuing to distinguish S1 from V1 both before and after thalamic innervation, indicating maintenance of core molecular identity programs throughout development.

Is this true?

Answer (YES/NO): YES